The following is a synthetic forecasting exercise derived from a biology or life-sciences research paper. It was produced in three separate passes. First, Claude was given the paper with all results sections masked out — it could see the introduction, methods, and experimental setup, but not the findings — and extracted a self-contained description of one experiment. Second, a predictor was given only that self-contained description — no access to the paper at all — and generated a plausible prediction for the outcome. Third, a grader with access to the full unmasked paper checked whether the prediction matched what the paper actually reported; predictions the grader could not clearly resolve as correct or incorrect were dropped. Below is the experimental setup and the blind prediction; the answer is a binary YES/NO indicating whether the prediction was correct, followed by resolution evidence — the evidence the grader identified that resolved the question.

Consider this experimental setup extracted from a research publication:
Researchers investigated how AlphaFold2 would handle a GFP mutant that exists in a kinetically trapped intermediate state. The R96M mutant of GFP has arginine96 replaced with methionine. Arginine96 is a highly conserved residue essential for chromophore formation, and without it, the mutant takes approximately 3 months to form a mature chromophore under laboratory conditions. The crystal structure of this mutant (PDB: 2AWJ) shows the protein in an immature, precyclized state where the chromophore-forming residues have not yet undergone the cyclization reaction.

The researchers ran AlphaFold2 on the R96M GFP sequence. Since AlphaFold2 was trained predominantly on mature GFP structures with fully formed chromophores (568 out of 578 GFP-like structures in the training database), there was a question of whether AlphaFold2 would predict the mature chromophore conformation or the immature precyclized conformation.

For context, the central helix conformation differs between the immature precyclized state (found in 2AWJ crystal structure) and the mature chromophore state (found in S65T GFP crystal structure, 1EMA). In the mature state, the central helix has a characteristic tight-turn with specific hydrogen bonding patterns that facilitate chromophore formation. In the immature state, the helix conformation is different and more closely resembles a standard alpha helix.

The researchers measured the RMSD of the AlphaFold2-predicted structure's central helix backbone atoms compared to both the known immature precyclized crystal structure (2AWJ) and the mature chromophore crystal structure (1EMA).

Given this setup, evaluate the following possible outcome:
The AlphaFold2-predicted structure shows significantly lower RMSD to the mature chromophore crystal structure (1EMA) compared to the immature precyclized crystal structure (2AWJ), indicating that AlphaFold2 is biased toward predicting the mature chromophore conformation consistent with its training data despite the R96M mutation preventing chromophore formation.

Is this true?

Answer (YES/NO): NO